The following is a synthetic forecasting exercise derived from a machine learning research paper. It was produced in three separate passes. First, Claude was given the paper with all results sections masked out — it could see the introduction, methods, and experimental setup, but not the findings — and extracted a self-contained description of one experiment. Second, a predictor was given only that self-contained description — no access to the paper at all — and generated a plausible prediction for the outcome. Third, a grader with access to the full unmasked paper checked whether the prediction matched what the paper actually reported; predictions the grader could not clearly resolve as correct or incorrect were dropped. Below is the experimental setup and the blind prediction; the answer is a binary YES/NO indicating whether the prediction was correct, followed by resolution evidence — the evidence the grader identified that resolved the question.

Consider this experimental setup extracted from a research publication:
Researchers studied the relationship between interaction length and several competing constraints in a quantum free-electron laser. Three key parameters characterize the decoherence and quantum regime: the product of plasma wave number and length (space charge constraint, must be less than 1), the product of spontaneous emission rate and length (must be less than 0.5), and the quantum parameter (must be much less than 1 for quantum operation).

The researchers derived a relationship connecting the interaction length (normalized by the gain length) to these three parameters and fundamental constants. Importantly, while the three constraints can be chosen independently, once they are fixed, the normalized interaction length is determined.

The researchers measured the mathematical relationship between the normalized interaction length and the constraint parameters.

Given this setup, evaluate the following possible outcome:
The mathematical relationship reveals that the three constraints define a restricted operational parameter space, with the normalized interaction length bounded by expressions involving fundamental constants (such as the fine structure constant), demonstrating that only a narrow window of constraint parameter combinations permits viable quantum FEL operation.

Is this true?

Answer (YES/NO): NO